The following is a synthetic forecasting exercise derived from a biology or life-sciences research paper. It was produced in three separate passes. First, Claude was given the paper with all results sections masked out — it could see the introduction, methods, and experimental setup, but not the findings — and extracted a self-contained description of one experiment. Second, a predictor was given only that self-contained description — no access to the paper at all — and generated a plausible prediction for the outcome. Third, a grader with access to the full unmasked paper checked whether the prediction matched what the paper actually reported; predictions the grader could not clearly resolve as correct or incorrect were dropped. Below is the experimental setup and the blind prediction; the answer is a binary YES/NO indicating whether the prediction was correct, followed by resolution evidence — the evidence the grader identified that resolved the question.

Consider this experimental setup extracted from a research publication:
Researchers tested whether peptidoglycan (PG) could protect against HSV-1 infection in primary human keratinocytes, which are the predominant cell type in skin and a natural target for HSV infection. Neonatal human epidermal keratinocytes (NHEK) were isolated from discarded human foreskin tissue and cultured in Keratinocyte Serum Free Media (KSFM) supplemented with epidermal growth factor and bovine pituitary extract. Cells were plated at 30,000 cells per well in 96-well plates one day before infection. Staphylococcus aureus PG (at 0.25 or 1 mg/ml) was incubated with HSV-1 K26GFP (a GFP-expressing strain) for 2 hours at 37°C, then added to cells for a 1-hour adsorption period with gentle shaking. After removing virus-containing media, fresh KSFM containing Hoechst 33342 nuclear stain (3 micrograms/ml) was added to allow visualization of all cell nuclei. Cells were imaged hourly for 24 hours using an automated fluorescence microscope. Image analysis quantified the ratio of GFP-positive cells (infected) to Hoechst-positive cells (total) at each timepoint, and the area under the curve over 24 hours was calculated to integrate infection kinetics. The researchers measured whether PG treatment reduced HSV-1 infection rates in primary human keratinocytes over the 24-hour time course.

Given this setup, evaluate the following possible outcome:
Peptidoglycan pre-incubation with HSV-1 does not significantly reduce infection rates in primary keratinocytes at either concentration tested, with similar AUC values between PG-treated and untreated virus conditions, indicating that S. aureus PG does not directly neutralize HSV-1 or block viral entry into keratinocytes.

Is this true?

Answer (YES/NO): NO